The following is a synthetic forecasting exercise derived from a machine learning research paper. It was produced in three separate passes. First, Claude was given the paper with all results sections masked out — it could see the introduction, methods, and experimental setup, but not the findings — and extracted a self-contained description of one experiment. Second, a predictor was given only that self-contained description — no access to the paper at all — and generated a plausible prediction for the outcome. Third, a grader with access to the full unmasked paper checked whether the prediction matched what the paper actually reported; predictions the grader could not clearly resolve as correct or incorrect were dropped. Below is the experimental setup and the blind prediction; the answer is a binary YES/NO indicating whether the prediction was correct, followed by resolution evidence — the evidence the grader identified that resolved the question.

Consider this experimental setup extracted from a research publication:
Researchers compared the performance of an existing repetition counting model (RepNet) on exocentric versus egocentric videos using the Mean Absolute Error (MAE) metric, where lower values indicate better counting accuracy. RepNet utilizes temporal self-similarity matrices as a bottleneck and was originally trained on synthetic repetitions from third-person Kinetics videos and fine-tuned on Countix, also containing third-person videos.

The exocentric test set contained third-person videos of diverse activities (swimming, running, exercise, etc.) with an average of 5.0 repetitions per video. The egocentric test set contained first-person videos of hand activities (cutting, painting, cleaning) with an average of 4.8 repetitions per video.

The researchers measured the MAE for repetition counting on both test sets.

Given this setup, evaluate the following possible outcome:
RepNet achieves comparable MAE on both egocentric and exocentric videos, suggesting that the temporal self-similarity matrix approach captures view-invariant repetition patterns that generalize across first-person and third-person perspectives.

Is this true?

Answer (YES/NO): NO